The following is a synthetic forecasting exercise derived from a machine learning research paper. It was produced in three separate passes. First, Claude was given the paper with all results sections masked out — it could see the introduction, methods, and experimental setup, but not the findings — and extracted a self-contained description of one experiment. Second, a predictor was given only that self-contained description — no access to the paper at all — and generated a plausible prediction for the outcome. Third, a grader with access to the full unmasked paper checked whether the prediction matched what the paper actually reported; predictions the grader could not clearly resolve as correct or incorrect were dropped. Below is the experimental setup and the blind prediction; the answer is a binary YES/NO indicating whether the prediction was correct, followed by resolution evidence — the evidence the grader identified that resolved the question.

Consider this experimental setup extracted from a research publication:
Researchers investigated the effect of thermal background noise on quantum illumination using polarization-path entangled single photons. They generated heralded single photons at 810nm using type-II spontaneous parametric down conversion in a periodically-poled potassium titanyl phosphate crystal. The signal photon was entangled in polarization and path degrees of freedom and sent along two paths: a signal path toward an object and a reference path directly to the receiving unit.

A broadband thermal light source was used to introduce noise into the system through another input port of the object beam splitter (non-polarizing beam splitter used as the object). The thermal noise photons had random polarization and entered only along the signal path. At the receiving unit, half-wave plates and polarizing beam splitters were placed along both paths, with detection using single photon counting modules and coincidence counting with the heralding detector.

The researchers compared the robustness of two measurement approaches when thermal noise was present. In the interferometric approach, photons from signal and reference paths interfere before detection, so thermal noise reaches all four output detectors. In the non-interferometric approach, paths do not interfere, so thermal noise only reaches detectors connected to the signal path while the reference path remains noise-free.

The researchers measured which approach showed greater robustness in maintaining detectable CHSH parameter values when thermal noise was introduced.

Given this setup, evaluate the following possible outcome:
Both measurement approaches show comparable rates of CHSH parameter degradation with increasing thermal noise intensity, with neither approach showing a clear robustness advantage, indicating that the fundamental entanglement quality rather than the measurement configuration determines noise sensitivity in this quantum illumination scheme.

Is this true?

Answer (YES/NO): NO